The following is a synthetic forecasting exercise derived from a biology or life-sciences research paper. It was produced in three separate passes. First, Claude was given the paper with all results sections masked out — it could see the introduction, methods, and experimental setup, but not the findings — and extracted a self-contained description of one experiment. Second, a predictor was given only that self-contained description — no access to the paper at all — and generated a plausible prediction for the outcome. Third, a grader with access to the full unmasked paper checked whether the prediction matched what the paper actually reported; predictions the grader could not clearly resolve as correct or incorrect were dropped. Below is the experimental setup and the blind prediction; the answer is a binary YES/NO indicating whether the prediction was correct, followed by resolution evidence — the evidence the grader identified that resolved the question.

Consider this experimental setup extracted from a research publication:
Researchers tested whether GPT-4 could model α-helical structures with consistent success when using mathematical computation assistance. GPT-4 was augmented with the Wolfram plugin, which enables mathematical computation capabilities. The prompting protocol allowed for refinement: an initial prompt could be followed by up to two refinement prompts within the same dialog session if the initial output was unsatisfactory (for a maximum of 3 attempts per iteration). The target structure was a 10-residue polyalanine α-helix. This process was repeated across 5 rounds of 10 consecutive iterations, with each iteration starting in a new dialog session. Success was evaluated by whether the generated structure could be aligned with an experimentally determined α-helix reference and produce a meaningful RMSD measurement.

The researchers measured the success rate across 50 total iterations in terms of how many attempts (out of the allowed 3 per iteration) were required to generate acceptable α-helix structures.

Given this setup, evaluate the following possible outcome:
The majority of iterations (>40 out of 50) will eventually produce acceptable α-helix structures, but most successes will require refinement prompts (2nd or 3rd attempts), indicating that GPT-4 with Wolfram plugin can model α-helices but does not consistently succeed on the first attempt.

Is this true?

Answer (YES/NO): NO